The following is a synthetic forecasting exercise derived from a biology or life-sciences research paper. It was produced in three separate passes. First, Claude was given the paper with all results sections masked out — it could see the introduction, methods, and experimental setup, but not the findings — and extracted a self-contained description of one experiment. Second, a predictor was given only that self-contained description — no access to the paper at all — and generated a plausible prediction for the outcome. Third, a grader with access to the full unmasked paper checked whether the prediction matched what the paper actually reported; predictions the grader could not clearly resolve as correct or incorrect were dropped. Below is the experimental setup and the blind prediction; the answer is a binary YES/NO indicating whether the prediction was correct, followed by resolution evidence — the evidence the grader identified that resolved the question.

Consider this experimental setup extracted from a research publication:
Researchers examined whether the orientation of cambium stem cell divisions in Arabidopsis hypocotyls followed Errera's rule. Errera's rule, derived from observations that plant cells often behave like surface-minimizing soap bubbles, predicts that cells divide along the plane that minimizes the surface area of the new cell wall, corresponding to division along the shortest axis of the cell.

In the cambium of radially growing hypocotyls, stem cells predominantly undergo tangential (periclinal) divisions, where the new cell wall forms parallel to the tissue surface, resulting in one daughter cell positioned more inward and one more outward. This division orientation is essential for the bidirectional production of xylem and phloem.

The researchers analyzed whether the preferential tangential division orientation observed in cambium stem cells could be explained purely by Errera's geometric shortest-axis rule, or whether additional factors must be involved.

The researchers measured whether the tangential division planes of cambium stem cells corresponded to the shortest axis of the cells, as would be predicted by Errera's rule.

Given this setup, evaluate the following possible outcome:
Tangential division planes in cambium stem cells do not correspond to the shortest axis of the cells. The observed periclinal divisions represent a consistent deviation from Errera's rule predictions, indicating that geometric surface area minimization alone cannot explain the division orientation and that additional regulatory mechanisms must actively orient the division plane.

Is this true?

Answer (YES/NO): YES